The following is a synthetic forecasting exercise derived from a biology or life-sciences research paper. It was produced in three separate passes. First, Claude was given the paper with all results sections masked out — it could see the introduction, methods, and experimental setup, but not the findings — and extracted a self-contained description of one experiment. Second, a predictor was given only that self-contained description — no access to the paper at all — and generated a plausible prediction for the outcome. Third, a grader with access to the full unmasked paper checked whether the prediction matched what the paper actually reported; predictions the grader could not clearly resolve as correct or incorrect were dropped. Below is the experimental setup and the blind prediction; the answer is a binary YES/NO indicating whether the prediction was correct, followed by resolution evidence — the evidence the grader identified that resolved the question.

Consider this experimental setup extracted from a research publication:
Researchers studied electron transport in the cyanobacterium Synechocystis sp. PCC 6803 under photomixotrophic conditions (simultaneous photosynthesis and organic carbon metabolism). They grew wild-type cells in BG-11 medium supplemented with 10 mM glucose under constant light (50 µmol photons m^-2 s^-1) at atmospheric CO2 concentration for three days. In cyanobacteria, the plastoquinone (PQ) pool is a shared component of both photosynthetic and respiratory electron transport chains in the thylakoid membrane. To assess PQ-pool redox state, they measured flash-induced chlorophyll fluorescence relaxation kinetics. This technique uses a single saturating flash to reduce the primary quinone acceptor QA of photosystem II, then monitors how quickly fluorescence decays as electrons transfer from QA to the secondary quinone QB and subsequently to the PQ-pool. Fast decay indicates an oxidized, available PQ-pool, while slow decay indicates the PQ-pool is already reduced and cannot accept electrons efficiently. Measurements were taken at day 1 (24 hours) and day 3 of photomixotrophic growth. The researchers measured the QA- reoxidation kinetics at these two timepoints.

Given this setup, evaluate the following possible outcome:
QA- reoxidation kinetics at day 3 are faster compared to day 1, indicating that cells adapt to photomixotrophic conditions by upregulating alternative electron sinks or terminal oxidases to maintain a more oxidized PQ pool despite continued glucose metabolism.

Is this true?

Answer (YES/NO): NO